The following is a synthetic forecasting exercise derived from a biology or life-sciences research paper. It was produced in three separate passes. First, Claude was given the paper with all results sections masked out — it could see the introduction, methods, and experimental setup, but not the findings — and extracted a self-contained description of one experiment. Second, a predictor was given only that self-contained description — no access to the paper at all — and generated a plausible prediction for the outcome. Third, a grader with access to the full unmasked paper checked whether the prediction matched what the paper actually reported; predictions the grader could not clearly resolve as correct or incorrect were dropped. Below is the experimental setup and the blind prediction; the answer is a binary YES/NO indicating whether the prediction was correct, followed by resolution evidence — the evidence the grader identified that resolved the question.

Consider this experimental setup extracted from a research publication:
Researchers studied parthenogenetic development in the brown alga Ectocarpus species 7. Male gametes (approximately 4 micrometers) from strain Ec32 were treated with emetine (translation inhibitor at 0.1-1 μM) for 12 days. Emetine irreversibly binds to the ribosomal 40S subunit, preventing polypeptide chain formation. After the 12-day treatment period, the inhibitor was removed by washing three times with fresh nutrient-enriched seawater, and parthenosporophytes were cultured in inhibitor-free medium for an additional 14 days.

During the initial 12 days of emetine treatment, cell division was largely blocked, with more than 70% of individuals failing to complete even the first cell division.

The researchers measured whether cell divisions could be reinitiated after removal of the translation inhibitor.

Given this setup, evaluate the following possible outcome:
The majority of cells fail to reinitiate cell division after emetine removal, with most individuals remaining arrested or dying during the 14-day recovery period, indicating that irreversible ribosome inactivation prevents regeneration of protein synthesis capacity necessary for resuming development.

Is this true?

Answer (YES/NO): NO